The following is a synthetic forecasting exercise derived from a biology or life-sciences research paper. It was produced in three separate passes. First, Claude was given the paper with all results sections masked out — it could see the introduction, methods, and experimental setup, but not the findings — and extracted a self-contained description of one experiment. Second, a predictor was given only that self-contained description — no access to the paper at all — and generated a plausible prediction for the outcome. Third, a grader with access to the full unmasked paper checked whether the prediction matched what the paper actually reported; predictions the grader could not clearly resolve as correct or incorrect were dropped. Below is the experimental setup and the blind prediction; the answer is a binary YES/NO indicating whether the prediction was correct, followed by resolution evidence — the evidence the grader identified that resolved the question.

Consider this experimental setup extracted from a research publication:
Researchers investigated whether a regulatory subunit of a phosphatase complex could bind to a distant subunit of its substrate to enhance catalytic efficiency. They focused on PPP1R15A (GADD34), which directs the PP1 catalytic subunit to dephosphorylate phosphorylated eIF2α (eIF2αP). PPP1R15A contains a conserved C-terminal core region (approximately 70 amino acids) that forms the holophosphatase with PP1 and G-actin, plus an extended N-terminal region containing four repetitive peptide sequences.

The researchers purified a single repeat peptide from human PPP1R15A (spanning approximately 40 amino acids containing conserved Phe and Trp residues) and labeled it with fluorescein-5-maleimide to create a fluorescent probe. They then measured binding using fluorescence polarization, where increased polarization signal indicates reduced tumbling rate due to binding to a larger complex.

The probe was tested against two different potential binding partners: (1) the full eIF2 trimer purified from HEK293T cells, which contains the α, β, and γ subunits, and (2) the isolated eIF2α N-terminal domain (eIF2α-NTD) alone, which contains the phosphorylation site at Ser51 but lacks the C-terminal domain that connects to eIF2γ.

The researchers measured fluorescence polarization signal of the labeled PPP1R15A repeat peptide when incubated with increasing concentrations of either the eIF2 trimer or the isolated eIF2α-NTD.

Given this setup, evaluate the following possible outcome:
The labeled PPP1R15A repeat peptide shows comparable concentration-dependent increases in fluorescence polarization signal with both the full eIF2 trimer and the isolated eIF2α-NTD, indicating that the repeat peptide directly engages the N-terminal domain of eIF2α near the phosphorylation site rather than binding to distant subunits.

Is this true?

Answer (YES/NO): NO